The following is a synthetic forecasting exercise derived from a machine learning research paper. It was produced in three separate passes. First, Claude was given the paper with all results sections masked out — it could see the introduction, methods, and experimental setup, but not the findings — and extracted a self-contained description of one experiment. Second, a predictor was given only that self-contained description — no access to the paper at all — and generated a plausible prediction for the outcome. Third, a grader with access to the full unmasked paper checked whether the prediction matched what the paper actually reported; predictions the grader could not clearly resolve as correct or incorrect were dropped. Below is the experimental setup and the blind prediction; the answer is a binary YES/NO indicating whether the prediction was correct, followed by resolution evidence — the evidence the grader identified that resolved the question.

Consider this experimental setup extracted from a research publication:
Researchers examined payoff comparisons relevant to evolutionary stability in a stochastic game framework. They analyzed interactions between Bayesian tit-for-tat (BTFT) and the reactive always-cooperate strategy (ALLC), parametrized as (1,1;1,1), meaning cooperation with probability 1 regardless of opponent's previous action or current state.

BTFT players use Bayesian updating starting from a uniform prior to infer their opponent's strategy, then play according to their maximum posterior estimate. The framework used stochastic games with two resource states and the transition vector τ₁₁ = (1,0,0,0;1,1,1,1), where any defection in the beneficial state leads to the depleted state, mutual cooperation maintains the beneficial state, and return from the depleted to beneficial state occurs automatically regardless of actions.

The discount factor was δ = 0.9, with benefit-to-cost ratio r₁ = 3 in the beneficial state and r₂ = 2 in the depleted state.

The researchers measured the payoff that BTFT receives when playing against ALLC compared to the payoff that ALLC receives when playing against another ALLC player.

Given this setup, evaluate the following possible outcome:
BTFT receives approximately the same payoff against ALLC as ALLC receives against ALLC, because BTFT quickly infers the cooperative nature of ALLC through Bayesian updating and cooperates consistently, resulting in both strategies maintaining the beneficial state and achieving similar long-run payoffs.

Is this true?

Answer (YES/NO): NO